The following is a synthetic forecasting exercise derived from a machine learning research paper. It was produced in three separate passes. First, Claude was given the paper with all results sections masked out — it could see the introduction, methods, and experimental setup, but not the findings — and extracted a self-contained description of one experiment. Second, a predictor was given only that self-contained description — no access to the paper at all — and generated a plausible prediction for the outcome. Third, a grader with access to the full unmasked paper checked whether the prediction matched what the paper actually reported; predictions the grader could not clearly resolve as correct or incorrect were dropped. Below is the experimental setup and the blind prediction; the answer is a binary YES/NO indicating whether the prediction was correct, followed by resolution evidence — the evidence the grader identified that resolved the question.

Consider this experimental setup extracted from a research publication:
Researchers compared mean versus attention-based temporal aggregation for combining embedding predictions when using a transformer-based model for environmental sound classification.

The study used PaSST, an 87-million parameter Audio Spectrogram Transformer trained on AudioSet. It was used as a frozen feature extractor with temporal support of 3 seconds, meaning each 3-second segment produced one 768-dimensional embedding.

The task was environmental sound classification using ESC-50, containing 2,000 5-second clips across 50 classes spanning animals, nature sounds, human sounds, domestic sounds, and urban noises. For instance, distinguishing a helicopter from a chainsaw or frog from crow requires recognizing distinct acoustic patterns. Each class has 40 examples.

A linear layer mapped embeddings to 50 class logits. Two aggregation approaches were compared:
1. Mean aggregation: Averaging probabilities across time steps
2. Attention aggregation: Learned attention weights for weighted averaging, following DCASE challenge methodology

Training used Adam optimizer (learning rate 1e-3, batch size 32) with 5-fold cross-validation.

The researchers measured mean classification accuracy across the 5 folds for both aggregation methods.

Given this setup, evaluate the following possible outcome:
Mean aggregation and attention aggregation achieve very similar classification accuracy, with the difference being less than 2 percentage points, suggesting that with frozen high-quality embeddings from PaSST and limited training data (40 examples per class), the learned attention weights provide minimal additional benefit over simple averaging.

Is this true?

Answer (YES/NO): YES